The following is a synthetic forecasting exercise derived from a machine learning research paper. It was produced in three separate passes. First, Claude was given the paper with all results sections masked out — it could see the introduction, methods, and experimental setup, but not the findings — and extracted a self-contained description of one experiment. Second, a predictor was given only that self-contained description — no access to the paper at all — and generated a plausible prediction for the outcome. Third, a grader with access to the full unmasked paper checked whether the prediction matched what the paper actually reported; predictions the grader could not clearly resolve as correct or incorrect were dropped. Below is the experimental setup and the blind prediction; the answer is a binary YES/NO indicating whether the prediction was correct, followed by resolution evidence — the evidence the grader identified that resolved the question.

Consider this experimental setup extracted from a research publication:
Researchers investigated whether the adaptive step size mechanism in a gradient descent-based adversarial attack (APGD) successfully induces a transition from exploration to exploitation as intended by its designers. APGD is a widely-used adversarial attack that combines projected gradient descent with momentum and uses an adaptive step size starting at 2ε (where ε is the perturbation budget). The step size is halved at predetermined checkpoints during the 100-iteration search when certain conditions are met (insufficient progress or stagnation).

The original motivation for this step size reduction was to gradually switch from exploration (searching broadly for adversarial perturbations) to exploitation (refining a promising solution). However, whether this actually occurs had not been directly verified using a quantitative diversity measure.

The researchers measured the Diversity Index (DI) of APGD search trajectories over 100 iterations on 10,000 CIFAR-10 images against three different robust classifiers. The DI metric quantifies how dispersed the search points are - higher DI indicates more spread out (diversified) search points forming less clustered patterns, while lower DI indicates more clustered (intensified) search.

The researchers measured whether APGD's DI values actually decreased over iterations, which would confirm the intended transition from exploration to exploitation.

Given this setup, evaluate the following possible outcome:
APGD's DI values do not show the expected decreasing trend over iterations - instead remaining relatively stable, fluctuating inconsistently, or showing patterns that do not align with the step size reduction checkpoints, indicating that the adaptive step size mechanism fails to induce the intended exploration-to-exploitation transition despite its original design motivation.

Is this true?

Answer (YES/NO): NO